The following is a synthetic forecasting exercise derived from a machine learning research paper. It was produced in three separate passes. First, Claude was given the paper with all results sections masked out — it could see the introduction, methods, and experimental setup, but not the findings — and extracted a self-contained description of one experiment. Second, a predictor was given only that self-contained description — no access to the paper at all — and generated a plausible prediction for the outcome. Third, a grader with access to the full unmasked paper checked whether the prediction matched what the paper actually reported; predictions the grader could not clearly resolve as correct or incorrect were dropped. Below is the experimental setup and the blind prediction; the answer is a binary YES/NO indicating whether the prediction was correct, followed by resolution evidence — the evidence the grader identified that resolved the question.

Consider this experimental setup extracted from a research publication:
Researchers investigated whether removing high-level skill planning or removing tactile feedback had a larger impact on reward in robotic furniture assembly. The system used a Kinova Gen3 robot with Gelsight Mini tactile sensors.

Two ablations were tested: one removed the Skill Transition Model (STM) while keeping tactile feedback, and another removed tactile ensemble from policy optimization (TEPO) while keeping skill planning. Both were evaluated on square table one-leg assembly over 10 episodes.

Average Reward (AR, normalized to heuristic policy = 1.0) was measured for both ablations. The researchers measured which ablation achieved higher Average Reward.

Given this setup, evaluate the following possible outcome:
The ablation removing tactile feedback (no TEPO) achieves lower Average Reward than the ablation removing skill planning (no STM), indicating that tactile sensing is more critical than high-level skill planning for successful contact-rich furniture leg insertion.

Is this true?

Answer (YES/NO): NO